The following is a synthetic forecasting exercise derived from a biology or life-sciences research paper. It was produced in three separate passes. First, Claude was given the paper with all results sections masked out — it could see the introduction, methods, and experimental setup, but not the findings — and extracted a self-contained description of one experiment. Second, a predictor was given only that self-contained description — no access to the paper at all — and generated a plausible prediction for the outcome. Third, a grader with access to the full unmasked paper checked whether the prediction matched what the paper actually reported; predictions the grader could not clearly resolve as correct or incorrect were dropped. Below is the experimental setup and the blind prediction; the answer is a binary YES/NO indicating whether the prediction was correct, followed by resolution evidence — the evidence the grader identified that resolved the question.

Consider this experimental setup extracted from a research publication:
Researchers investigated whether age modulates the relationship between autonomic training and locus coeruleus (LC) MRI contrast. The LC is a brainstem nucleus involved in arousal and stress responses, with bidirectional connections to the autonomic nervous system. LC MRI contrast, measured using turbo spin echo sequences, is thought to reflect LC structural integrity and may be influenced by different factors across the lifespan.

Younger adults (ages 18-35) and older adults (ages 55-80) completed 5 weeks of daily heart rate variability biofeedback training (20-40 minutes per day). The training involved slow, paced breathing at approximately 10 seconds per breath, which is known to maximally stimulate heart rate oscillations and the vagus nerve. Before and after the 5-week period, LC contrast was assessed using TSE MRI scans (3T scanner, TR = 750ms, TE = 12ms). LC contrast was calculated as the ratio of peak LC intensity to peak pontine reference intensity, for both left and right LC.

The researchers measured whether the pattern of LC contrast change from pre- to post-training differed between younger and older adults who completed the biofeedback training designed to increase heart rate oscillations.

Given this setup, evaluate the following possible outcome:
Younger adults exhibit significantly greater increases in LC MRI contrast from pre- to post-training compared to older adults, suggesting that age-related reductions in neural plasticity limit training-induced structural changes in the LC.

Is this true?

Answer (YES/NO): NO